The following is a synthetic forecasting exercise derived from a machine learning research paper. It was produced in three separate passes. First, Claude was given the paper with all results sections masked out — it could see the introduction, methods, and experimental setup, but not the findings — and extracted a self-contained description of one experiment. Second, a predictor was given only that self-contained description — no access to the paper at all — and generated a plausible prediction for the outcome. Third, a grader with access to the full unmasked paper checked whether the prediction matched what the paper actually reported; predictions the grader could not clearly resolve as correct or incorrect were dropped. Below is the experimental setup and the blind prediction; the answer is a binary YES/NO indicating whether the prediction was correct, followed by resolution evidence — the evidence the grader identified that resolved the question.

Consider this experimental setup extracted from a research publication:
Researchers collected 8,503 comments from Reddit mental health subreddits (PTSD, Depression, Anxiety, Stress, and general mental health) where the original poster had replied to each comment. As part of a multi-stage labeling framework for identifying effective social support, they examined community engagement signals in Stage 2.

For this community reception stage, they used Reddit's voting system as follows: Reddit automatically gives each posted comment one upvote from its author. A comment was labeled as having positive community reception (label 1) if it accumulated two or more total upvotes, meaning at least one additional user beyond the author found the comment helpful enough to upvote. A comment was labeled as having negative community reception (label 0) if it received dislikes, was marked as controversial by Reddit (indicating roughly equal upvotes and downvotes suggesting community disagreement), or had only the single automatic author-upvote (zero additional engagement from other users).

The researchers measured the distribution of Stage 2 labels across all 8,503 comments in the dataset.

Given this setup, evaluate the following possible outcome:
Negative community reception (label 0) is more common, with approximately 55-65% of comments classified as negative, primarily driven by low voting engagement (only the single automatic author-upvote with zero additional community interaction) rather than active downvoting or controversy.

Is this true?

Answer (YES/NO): NO